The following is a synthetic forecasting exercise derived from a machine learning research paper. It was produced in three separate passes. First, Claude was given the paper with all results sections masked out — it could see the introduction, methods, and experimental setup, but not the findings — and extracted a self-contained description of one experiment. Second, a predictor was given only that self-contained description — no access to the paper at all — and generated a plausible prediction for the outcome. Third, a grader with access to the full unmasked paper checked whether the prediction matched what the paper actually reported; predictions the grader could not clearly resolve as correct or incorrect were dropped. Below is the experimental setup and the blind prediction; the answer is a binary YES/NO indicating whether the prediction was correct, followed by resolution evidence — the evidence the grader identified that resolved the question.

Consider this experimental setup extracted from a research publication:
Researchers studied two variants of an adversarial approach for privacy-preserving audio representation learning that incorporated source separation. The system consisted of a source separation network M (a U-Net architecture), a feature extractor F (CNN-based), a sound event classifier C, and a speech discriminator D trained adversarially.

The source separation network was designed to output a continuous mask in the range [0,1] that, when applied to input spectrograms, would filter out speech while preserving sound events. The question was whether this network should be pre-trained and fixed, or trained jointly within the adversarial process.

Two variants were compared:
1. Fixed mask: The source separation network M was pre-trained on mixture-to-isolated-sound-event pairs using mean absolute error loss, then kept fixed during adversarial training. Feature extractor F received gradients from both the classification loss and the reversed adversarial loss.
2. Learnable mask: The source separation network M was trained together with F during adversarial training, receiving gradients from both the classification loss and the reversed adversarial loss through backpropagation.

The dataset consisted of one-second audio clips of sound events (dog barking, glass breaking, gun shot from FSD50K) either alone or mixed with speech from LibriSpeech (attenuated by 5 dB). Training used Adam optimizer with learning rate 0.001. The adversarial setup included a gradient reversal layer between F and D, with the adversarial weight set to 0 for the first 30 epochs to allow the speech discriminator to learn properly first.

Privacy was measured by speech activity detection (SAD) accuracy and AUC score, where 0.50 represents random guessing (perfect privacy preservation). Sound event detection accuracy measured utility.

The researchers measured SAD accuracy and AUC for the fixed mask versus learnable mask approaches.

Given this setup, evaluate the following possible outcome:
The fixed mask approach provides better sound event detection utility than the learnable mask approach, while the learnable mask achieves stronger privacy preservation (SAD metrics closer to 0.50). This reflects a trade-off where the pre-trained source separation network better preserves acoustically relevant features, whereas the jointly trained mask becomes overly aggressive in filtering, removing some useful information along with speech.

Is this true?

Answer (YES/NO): NO